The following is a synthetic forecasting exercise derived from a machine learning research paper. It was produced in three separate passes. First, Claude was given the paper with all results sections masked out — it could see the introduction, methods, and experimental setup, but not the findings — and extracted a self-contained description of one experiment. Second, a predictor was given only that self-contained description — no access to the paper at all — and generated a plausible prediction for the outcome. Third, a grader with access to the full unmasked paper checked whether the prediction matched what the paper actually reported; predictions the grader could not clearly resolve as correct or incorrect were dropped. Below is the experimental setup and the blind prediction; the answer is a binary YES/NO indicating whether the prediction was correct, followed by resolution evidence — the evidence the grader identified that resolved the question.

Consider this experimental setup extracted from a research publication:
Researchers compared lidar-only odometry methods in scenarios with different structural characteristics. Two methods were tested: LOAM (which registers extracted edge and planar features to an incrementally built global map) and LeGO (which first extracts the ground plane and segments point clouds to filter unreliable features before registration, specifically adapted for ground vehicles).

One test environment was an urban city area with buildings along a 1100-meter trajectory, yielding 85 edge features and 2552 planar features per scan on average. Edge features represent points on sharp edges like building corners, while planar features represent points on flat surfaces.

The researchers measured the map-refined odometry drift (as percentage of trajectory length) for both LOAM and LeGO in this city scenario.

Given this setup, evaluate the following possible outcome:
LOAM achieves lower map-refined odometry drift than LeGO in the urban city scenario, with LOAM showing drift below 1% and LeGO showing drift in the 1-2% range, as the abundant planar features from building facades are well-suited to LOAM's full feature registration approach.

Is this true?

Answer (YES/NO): NO